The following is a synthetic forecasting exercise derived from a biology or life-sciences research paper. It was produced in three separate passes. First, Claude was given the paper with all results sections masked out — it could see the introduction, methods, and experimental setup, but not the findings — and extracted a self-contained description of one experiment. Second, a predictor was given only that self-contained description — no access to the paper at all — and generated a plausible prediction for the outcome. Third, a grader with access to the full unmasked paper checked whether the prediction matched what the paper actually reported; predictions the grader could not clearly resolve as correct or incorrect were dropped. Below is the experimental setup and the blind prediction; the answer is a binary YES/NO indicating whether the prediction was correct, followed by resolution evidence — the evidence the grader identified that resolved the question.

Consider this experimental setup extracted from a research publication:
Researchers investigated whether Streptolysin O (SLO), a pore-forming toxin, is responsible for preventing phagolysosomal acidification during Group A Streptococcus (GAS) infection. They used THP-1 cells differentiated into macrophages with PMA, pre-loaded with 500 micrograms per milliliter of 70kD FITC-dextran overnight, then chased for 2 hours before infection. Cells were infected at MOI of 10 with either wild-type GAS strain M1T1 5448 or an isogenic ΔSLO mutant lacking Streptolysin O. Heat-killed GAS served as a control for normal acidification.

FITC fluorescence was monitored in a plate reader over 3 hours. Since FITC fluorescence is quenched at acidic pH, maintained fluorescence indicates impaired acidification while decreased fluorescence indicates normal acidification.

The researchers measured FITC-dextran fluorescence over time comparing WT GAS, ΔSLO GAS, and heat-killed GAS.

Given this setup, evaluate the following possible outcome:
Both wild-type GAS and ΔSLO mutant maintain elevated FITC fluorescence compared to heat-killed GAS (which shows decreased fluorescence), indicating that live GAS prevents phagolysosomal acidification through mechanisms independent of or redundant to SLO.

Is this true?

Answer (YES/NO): NO